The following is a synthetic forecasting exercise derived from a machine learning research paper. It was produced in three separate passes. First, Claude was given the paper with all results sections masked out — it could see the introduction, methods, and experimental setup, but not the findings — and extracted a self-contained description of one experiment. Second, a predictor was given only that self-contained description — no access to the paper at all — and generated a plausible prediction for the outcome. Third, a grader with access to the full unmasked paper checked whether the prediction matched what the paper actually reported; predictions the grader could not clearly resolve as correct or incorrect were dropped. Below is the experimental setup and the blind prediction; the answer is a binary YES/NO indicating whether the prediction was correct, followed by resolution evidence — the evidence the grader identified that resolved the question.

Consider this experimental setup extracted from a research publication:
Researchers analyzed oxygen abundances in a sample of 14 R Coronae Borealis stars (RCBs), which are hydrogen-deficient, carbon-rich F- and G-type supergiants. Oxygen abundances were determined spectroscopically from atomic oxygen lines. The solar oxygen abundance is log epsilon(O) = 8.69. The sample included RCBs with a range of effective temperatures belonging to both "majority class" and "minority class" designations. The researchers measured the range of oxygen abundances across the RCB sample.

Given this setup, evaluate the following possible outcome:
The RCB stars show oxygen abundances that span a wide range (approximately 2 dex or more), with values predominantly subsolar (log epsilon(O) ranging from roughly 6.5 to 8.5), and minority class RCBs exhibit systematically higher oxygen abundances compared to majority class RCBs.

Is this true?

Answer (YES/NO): NO